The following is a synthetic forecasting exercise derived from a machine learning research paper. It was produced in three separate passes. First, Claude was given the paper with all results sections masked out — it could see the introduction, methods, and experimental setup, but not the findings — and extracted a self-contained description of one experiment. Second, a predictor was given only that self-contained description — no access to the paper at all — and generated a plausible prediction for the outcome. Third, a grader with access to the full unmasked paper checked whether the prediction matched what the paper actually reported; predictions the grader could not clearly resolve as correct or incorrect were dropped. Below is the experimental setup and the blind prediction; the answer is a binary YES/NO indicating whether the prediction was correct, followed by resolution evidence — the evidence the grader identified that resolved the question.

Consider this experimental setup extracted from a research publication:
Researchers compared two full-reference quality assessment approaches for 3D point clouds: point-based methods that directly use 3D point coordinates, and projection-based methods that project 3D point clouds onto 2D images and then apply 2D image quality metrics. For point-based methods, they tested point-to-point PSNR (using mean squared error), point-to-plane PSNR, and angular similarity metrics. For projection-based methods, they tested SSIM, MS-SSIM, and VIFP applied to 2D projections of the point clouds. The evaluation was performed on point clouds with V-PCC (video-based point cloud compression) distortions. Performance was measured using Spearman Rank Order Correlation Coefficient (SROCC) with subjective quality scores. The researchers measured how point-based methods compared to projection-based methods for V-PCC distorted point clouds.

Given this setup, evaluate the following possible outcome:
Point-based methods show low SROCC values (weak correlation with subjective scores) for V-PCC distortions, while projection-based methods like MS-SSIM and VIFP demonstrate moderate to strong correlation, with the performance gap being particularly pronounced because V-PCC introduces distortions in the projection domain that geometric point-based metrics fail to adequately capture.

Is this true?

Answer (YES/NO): NO